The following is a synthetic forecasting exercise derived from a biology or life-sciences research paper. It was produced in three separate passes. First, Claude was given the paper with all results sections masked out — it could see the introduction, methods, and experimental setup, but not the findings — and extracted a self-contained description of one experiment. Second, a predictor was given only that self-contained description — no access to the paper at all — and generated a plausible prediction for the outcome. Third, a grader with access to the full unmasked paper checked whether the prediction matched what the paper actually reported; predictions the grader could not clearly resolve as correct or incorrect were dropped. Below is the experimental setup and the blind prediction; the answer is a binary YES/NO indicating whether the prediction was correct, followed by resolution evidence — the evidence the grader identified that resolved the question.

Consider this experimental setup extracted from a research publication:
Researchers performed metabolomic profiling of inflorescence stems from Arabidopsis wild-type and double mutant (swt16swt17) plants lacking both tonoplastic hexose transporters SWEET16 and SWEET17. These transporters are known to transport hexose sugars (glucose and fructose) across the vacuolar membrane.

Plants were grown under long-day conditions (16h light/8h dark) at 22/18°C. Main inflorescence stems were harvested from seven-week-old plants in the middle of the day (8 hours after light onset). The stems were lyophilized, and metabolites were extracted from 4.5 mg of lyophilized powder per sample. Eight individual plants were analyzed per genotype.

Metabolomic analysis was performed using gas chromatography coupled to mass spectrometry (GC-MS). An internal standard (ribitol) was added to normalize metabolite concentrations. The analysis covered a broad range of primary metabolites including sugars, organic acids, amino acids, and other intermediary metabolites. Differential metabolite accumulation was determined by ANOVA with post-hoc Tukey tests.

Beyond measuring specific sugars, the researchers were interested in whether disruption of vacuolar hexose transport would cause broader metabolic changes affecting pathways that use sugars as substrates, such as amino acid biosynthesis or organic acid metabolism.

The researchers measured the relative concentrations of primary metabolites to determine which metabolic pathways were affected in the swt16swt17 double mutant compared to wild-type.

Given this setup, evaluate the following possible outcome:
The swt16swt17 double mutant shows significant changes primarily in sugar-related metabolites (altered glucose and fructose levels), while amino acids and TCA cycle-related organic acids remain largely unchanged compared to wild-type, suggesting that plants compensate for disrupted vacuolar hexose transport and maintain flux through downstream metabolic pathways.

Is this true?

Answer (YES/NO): NO